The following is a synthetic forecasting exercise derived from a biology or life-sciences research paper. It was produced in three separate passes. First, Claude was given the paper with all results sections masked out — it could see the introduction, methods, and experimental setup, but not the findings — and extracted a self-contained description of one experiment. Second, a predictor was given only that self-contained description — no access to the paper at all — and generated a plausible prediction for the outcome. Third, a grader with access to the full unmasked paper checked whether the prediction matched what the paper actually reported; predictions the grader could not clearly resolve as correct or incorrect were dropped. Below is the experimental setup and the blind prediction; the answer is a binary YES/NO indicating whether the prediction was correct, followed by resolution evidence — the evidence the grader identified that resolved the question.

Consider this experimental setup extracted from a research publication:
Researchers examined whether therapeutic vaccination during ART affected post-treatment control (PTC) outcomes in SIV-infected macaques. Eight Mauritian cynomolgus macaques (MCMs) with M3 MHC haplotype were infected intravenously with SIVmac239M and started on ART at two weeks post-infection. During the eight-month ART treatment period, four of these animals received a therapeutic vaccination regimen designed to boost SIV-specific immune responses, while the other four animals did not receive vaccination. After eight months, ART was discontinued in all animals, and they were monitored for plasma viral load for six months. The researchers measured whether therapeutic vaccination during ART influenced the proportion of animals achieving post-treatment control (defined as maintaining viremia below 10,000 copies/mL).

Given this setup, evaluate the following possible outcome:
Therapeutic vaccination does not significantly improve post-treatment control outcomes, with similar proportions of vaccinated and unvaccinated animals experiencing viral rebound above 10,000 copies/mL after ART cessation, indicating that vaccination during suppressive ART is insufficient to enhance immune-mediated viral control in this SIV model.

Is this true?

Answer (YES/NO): YES